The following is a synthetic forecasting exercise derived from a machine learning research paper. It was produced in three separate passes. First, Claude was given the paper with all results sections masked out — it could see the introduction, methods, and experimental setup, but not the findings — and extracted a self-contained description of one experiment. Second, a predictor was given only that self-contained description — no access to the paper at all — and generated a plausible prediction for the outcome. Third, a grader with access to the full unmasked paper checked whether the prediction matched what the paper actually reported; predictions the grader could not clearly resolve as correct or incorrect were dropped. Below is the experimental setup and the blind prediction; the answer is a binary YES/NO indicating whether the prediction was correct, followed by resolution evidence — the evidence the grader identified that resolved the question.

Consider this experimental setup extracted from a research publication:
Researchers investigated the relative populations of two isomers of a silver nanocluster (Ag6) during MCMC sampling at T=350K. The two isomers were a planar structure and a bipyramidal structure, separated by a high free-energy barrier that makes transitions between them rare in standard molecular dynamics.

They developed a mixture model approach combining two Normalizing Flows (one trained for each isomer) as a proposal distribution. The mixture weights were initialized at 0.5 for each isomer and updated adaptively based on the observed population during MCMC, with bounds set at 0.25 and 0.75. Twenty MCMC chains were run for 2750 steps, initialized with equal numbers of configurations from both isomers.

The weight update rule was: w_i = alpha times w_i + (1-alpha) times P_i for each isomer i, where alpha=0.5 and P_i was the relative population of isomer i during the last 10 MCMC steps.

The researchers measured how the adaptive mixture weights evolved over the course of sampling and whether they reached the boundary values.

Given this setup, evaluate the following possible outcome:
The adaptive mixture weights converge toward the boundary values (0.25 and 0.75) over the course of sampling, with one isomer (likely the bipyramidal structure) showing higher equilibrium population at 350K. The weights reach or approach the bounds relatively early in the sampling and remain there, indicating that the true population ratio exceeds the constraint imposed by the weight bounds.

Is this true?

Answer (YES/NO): NO